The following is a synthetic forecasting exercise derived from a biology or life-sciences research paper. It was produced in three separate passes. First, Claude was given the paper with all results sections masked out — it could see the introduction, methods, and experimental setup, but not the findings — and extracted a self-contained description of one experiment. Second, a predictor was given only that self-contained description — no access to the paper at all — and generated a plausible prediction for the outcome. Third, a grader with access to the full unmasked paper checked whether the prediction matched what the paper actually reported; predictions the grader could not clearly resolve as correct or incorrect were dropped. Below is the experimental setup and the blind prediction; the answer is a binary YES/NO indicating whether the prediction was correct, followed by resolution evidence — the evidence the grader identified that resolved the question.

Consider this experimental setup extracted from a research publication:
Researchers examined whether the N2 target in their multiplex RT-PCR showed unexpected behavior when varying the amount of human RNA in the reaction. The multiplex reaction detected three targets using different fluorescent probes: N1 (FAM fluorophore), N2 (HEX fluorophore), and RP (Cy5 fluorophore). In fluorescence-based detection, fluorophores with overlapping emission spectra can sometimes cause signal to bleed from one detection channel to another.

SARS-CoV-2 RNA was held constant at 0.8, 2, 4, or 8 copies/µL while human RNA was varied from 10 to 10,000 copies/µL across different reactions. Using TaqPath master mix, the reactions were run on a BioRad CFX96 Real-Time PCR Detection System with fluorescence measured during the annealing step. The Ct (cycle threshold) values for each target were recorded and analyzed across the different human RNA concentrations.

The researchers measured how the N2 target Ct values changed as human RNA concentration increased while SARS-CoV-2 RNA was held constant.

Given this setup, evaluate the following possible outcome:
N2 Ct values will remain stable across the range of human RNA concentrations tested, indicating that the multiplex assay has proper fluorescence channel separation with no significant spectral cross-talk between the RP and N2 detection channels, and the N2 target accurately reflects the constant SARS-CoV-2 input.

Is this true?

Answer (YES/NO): NO